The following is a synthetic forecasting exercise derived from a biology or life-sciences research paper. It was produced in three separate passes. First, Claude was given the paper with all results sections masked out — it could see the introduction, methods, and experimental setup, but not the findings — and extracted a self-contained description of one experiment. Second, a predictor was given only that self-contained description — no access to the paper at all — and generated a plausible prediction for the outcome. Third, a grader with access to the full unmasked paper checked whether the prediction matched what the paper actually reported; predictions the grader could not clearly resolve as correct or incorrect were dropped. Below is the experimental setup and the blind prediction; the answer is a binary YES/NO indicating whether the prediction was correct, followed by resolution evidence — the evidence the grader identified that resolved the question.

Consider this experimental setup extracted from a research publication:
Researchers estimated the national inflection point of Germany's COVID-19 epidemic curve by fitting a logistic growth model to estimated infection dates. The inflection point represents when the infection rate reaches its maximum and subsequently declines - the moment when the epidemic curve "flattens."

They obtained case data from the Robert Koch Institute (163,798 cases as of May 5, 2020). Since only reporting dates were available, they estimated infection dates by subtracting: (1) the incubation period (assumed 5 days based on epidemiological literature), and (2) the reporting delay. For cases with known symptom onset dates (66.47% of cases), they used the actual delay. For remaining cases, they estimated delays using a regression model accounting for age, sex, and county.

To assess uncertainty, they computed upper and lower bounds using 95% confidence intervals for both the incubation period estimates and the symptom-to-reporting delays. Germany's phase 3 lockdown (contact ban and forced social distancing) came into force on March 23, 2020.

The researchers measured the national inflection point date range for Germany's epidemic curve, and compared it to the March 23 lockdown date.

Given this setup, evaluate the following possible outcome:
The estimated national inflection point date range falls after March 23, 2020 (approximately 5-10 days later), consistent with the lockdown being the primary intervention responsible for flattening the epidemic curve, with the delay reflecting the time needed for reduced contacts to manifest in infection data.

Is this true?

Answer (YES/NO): NO